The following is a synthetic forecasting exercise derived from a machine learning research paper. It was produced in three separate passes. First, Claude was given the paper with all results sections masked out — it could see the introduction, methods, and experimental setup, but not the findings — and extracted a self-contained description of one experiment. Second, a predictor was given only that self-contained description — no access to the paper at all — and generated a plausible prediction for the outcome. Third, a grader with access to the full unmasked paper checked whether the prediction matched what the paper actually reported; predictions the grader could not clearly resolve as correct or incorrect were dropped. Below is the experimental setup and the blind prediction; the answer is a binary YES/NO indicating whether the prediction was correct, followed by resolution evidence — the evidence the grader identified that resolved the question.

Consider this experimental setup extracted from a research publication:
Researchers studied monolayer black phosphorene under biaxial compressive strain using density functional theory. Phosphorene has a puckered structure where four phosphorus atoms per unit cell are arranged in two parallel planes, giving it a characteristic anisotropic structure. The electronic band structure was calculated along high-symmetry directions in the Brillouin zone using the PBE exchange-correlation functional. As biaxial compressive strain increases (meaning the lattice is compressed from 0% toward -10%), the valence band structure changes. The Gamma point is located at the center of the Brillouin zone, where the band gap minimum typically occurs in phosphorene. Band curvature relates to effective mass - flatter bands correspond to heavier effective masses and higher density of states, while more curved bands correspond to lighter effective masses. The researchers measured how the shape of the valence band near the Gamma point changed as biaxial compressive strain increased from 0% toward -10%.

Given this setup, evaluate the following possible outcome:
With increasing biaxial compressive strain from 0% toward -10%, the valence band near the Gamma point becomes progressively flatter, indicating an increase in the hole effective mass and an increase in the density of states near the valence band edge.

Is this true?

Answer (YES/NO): YES